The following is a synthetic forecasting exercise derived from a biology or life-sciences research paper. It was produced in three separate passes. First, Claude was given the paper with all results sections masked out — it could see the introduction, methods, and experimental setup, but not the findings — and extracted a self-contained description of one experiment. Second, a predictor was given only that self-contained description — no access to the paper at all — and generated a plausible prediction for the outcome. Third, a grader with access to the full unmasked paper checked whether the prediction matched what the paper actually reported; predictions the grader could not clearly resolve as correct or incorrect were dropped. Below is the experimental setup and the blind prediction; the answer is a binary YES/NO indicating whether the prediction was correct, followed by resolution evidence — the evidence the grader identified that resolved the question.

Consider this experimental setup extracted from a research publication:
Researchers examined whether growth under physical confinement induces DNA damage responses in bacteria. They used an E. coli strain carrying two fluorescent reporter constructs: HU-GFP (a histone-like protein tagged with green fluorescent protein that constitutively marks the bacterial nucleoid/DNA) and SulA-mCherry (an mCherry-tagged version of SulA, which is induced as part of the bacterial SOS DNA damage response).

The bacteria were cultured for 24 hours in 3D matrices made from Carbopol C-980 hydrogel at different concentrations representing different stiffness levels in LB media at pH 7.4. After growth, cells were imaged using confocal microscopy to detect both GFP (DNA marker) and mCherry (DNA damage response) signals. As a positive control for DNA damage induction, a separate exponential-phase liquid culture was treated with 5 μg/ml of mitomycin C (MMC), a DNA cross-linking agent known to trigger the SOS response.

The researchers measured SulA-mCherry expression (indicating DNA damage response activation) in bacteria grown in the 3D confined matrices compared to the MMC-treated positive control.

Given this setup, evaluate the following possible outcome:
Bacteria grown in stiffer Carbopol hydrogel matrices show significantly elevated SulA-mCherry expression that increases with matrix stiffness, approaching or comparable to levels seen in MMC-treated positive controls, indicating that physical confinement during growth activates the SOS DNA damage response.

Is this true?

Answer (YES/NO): NO